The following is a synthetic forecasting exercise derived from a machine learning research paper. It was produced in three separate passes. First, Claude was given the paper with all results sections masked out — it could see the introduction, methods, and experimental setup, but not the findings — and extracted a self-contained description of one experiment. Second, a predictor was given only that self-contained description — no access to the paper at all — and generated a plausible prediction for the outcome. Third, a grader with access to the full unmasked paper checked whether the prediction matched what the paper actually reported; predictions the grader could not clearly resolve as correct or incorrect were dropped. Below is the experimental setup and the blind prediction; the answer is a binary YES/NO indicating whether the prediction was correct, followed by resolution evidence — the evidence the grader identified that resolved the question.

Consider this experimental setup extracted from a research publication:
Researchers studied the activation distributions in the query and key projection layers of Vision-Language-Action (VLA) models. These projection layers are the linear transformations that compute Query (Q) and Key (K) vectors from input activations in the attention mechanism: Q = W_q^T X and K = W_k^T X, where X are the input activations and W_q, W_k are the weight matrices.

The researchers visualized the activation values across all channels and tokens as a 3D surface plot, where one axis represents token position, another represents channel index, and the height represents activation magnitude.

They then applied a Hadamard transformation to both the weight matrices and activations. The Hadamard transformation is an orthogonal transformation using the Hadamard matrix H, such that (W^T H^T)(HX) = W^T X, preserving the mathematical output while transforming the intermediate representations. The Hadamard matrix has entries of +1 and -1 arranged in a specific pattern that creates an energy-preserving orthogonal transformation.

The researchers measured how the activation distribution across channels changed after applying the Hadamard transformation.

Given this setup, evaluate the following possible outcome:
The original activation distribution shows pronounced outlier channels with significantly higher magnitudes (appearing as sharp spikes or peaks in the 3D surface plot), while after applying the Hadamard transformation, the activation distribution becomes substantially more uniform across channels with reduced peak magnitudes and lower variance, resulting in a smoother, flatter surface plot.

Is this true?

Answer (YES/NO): YES